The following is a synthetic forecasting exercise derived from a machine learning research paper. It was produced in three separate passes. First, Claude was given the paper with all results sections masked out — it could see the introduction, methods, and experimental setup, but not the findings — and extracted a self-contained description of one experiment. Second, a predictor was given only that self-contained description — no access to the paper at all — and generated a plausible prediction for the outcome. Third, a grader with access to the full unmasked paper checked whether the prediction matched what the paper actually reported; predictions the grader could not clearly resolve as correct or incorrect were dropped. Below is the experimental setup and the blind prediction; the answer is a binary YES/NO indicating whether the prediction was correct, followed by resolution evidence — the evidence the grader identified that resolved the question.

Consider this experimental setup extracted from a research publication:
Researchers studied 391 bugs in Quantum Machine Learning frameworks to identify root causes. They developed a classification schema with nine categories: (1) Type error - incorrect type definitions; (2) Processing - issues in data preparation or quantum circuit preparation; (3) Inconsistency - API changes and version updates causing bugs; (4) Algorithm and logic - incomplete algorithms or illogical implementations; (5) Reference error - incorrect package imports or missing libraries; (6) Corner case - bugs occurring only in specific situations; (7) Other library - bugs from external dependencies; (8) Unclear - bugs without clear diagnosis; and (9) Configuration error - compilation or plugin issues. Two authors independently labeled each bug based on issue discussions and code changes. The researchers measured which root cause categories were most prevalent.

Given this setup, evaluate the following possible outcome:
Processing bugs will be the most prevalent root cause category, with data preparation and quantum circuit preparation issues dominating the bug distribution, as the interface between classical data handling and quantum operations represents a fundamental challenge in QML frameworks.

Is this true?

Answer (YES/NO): NO